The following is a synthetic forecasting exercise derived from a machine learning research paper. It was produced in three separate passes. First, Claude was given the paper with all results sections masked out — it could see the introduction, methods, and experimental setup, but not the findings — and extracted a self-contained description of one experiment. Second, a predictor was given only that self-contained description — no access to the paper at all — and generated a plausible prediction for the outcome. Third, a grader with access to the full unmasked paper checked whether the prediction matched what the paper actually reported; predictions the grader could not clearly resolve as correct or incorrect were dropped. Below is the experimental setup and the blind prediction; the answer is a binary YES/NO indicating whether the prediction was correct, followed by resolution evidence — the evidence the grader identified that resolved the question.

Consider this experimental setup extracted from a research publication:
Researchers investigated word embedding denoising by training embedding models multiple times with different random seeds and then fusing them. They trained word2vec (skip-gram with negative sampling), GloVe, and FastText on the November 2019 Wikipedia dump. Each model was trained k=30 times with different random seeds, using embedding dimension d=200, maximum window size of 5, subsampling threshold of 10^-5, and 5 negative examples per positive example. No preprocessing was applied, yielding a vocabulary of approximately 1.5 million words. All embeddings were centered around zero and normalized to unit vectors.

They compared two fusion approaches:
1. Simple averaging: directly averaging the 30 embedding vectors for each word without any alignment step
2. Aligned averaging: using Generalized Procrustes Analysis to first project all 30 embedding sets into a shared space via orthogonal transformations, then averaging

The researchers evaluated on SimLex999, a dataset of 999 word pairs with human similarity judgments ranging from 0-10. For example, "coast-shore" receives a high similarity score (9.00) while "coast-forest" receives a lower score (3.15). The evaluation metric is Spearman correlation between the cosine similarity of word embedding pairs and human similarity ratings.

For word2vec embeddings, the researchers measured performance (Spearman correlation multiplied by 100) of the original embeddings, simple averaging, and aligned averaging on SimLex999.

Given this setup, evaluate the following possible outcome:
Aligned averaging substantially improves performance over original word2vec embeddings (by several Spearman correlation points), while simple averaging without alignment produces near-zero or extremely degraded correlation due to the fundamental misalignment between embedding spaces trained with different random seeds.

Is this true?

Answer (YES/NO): NO